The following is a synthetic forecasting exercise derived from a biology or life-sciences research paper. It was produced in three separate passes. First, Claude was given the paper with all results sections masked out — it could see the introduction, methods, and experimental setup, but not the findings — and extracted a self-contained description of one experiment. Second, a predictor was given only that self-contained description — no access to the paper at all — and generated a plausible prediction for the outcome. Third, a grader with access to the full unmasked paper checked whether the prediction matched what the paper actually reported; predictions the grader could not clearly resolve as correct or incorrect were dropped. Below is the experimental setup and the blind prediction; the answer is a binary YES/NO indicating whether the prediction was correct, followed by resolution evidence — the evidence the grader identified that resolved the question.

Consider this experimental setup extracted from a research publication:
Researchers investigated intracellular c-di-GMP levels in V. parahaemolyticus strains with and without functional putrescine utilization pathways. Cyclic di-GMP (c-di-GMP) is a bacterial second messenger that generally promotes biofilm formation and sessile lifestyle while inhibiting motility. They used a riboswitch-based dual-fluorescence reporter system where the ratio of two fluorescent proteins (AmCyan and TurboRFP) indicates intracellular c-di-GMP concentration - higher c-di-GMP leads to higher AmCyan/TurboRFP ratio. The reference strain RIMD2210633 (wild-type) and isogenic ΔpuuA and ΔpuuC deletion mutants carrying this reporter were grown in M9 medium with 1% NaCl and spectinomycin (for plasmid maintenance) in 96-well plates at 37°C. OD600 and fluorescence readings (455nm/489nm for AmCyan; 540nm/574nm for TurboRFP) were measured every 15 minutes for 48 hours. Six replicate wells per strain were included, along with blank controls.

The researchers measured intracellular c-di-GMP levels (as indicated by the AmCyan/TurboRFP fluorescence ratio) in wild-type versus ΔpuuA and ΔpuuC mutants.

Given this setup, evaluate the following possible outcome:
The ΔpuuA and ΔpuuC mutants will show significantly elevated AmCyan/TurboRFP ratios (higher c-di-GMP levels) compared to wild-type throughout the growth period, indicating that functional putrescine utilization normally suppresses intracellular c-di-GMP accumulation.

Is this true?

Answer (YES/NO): NO